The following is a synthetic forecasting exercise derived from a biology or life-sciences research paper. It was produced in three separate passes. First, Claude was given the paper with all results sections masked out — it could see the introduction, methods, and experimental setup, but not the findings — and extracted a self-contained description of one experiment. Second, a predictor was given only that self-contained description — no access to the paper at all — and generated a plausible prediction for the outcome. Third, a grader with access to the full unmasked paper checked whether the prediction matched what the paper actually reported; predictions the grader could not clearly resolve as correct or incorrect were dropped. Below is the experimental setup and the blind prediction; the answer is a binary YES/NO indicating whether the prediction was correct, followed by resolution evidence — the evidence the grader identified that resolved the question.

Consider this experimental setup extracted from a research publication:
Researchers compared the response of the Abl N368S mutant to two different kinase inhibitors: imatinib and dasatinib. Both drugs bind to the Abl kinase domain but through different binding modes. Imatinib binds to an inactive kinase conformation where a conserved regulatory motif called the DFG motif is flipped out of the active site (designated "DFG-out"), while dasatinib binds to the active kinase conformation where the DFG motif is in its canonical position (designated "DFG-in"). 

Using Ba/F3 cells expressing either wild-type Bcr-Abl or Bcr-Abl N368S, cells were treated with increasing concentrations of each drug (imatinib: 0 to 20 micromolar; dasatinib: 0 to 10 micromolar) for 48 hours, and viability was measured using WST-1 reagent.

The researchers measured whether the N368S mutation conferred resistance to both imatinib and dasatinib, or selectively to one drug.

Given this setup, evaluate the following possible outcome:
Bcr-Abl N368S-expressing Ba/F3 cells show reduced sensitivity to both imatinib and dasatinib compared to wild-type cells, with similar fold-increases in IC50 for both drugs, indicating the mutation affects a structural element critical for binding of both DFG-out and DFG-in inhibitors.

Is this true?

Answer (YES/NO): NO